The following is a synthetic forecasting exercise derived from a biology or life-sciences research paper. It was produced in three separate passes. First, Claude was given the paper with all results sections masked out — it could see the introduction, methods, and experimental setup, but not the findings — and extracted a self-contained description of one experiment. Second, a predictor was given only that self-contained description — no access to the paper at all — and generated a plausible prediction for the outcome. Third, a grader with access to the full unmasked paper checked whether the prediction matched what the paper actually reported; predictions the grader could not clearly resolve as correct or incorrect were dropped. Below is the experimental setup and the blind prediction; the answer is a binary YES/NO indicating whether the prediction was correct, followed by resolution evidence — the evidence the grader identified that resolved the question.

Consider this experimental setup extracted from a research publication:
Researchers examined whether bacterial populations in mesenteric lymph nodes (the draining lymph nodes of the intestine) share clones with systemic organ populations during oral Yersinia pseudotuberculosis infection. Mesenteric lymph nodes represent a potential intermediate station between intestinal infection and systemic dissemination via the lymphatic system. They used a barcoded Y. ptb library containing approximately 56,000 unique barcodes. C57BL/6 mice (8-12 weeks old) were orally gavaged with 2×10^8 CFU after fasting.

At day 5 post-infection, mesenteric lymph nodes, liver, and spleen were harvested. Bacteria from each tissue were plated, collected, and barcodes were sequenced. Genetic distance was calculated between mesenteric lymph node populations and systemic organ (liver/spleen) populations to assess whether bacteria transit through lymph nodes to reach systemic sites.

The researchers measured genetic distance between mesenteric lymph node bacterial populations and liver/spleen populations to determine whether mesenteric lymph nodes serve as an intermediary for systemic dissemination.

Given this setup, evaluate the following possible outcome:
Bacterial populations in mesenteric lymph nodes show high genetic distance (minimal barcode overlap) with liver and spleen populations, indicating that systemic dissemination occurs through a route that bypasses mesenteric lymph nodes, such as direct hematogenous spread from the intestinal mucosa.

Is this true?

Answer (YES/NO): YES